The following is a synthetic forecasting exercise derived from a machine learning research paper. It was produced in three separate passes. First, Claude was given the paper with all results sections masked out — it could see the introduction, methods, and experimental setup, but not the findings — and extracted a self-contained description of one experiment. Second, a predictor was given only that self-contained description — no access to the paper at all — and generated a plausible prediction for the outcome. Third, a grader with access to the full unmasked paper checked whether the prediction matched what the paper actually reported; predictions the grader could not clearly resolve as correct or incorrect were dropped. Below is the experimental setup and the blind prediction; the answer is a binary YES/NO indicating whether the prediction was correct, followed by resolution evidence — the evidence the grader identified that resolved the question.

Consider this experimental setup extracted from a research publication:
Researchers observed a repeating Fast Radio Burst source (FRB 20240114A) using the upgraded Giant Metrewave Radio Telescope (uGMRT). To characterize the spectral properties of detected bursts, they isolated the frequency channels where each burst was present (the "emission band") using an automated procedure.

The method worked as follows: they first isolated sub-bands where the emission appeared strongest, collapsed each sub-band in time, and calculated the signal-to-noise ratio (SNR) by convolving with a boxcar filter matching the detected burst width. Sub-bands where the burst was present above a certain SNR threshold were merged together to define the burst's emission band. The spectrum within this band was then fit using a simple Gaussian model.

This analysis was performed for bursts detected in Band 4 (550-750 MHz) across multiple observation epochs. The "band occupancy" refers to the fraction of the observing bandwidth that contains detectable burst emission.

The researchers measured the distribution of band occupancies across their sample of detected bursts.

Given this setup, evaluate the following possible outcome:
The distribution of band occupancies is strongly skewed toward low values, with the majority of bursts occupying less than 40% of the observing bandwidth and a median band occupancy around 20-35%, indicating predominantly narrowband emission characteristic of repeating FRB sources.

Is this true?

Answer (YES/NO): NO